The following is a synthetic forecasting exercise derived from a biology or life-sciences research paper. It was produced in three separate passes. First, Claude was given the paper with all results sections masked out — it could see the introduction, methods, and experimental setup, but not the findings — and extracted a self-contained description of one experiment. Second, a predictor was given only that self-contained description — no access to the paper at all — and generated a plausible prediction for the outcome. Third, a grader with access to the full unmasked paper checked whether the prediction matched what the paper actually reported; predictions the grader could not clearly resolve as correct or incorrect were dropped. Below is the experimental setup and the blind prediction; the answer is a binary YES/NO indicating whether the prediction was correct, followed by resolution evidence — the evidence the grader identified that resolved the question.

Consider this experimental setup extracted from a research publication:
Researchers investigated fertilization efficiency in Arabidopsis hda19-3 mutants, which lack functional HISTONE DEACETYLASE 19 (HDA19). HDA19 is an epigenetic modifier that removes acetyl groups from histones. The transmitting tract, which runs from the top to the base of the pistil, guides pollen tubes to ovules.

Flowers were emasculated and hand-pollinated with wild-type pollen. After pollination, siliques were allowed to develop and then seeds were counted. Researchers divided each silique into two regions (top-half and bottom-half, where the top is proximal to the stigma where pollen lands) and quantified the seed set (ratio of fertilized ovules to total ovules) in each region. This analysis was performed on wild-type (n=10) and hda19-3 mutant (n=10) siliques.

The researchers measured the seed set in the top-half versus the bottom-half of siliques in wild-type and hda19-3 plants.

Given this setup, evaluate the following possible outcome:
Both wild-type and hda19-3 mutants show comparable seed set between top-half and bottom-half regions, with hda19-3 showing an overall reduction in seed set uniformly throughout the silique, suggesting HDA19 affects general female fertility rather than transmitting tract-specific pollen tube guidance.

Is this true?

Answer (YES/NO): NO